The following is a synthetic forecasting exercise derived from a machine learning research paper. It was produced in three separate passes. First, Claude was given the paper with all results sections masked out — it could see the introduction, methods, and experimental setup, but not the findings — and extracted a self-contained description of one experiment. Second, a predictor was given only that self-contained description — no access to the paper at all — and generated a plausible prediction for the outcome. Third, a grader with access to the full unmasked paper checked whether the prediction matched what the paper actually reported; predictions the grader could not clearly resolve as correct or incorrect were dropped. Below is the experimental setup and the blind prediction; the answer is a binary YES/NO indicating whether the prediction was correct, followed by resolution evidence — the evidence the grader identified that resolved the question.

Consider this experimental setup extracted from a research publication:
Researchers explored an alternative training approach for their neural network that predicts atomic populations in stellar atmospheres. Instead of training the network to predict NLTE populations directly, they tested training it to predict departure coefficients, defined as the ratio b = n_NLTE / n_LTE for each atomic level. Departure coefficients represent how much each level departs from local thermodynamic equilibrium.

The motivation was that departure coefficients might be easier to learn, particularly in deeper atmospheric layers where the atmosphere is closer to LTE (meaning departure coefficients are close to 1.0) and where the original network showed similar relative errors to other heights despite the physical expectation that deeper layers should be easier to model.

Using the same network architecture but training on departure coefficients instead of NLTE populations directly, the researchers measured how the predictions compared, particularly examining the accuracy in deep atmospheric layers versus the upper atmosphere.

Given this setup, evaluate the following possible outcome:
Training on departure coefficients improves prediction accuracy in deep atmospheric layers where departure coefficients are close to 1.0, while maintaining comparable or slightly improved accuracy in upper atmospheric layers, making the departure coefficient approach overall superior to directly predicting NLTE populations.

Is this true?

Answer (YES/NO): NO